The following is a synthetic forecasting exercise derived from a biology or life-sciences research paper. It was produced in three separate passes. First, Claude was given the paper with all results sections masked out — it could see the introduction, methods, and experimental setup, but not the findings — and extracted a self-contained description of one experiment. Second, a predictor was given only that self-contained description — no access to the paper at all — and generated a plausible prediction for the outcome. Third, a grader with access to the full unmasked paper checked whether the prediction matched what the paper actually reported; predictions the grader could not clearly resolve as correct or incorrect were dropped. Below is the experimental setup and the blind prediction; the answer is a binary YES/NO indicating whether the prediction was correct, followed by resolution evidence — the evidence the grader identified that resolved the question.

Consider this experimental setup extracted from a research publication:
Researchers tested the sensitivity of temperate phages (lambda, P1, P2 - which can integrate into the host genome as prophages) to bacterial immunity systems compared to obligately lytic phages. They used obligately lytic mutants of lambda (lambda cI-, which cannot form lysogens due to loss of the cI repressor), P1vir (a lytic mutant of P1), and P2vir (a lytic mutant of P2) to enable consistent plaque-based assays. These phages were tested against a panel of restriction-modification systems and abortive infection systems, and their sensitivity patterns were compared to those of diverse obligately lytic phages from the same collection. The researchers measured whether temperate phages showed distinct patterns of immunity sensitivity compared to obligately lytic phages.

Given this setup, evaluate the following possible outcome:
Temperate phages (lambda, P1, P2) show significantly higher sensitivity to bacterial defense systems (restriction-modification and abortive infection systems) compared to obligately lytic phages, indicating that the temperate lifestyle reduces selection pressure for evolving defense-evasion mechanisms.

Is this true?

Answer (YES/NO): YES